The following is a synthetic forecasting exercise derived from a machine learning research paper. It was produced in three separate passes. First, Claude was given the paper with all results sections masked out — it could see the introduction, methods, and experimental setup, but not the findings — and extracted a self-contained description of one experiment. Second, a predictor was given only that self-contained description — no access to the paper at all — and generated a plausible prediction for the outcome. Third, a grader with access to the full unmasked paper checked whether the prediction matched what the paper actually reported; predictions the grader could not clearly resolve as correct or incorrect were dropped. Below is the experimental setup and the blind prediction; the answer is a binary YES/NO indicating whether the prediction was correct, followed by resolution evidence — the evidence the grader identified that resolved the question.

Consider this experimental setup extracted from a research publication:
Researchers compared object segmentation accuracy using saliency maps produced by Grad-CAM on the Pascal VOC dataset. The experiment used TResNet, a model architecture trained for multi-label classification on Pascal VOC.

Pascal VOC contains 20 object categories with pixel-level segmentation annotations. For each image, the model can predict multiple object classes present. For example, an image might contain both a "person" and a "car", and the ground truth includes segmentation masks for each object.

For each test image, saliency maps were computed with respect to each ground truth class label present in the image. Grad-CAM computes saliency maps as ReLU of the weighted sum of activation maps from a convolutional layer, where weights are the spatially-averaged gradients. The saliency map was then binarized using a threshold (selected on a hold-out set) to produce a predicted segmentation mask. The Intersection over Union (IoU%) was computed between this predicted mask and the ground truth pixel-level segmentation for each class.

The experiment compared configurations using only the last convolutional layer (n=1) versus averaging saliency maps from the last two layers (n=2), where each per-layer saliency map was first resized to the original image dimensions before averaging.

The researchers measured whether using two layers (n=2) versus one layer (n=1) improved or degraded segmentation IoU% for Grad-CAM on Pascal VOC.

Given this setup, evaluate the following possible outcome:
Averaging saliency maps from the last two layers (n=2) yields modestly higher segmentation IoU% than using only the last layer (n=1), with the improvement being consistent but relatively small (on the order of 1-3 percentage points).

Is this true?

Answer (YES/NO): NO